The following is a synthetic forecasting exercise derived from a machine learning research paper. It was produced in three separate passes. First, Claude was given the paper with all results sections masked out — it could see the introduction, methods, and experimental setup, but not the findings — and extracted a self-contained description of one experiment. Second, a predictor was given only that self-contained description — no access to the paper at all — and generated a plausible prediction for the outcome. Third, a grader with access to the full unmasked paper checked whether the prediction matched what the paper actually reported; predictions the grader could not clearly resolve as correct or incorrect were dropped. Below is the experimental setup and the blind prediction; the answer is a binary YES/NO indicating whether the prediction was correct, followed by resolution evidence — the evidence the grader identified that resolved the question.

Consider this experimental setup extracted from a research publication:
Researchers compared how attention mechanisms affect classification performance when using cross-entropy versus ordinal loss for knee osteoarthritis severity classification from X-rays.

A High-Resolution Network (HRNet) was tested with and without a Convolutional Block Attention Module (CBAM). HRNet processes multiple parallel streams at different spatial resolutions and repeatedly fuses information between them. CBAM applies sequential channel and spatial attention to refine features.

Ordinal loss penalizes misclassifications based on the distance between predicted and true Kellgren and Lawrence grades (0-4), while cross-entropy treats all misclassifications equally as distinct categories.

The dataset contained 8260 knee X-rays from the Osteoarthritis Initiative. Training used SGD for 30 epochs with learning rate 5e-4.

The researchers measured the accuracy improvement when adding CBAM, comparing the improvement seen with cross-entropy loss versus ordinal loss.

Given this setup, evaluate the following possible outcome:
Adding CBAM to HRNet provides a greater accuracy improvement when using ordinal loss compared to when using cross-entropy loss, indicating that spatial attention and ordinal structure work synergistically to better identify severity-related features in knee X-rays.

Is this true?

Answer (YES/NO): YES